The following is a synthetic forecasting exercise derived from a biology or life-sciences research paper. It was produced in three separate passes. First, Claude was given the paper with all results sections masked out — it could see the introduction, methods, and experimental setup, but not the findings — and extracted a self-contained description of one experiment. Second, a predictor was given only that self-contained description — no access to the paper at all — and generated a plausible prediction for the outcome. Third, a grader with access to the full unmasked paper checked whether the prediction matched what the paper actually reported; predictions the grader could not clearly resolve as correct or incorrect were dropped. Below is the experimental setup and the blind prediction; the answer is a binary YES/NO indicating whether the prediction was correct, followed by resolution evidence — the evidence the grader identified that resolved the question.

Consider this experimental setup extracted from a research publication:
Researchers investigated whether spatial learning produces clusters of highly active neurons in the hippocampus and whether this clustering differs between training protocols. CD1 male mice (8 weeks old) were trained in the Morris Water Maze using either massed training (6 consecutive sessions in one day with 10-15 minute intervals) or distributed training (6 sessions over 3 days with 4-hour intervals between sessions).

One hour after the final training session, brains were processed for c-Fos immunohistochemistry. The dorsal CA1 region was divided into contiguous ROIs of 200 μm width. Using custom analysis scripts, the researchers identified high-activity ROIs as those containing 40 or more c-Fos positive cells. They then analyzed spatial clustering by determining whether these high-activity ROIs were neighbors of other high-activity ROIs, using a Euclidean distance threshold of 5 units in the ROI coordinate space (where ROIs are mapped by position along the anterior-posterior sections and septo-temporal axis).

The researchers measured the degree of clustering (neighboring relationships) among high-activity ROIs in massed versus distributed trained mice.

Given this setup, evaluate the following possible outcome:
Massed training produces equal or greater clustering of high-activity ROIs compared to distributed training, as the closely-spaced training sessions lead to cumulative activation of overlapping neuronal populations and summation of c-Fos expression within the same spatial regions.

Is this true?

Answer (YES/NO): YES